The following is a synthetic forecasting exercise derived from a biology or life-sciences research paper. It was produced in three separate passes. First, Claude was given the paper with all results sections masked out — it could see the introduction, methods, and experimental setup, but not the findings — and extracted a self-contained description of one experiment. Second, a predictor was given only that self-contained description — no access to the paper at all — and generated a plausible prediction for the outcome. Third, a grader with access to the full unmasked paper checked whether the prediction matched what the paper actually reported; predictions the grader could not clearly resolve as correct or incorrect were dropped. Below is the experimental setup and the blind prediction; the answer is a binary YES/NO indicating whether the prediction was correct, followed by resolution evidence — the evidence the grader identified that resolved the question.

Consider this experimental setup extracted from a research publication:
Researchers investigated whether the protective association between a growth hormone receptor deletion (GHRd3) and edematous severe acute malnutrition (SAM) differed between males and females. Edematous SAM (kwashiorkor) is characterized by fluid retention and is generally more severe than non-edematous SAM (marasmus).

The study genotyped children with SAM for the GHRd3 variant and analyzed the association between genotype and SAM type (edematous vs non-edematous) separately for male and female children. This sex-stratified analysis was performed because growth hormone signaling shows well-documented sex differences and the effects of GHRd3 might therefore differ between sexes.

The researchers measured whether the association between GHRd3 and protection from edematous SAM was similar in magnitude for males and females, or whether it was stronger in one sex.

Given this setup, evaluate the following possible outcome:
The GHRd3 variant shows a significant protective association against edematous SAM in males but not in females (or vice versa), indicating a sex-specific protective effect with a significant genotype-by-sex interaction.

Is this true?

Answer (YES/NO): NO